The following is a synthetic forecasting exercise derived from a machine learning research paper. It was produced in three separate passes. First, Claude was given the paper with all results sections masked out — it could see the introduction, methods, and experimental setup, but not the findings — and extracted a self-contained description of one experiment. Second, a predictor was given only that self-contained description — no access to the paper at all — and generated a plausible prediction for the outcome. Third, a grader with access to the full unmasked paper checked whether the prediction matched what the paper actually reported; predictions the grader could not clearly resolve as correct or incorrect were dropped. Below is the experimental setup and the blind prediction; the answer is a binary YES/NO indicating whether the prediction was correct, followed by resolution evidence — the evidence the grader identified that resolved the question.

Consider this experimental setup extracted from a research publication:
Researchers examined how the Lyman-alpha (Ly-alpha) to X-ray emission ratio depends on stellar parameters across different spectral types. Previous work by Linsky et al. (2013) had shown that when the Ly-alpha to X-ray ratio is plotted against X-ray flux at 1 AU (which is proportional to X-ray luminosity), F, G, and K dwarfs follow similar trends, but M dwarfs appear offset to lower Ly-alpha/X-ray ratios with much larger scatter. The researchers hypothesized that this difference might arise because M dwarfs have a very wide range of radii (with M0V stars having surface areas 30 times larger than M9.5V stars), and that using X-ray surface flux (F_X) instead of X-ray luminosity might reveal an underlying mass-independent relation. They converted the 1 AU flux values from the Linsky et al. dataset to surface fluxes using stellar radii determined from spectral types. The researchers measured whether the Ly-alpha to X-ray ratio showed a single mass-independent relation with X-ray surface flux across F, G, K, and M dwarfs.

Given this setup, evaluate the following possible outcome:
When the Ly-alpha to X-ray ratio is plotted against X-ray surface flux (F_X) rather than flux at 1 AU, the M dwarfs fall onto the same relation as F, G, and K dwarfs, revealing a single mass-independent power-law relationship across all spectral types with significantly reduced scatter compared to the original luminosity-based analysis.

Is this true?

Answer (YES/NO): YES